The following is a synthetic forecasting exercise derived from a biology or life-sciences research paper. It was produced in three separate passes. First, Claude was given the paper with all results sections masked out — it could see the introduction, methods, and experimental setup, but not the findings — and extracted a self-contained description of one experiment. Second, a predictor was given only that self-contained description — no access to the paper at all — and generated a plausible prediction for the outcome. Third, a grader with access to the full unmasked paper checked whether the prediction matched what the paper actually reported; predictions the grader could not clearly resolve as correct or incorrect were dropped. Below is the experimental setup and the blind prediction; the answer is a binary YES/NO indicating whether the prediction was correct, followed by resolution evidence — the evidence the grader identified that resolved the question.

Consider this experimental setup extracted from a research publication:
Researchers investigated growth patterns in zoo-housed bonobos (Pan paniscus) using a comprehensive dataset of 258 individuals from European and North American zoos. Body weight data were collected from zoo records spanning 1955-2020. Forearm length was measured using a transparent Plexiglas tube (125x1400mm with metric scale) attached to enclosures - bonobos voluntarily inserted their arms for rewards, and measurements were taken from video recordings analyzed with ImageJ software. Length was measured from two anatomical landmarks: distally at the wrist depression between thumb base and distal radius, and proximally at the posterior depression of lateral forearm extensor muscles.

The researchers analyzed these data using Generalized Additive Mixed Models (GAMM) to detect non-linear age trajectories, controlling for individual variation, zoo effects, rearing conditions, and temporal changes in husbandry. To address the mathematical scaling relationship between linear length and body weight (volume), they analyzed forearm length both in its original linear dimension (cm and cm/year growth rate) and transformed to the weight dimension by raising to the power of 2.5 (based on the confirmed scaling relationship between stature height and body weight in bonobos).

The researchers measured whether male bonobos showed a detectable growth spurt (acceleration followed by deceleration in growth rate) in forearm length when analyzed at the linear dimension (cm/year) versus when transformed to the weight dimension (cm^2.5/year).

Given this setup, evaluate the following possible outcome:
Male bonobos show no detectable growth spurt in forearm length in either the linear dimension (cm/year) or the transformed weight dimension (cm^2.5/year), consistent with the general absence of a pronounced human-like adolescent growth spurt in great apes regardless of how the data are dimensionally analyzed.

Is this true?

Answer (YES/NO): NO